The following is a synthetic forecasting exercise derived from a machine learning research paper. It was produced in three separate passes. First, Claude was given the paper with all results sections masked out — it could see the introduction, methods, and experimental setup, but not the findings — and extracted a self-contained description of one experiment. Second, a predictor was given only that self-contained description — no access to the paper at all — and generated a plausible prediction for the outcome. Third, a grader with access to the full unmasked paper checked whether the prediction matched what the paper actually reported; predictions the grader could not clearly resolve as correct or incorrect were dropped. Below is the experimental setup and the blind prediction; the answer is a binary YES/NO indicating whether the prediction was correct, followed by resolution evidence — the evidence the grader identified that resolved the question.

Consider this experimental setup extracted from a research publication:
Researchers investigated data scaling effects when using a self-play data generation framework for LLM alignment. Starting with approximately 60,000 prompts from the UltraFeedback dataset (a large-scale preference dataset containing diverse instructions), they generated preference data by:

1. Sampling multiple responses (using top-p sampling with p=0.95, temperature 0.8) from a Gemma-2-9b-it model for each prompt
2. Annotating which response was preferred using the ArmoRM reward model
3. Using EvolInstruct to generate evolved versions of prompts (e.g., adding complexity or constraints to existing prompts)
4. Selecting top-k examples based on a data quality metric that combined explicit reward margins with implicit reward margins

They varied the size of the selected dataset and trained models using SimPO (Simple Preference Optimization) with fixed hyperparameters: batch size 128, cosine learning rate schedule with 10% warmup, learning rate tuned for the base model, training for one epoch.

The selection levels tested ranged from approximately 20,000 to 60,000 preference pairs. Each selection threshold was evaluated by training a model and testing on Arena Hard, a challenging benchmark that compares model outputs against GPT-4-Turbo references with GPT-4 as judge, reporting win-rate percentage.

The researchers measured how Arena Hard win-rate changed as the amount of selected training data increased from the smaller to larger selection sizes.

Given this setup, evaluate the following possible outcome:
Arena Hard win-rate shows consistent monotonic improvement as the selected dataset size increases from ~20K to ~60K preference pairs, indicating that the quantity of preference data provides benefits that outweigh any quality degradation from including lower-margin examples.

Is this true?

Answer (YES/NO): YES